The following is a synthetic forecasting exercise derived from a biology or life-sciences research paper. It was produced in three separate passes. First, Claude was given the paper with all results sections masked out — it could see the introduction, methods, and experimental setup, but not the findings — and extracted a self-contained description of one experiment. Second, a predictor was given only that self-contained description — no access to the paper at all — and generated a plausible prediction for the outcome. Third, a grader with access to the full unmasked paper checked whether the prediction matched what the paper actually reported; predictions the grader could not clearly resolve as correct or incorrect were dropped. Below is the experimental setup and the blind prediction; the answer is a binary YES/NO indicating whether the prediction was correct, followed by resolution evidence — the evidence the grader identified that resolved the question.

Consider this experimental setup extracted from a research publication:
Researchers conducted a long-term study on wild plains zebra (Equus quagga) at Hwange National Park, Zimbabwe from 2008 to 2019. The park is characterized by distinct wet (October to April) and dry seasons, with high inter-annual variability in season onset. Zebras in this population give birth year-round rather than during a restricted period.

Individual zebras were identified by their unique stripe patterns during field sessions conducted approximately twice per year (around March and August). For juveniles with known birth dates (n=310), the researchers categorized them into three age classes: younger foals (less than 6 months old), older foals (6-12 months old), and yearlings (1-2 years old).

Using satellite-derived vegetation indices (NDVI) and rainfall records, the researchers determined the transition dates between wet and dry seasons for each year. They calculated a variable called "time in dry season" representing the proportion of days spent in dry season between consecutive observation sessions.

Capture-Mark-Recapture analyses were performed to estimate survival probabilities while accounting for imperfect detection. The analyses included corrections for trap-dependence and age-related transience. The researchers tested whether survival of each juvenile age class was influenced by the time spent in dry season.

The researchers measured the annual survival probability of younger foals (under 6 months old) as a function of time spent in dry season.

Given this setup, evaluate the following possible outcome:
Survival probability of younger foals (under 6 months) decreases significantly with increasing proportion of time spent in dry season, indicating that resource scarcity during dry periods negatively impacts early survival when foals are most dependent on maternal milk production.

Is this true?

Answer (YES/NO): NO